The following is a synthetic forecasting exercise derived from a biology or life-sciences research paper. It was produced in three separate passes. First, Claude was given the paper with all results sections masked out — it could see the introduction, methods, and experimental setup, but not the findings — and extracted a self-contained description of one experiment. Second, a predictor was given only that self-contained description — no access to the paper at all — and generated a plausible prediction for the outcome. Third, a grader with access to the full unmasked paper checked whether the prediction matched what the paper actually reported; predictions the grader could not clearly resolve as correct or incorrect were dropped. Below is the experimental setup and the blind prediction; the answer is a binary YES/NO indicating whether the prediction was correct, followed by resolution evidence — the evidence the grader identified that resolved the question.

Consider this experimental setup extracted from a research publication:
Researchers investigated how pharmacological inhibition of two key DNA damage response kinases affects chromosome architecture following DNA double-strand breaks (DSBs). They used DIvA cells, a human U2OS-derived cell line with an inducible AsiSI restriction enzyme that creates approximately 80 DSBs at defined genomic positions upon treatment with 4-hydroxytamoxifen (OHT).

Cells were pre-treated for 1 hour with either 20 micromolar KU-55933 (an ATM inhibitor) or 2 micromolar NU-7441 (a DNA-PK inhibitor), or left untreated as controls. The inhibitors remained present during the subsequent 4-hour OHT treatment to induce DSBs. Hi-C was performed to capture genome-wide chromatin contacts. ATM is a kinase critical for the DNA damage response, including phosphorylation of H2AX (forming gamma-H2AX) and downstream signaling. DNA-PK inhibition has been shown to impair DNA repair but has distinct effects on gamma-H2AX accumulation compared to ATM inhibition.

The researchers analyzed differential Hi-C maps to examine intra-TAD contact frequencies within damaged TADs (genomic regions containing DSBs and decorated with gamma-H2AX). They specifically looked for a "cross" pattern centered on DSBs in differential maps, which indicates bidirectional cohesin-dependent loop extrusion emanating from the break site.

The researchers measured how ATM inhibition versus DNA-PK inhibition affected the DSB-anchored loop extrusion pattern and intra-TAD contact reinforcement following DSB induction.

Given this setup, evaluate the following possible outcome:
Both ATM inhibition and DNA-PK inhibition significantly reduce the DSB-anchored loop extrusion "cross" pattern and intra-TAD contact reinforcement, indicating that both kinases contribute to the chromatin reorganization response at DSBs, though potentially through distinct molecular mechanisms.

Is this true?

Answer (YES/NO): NO